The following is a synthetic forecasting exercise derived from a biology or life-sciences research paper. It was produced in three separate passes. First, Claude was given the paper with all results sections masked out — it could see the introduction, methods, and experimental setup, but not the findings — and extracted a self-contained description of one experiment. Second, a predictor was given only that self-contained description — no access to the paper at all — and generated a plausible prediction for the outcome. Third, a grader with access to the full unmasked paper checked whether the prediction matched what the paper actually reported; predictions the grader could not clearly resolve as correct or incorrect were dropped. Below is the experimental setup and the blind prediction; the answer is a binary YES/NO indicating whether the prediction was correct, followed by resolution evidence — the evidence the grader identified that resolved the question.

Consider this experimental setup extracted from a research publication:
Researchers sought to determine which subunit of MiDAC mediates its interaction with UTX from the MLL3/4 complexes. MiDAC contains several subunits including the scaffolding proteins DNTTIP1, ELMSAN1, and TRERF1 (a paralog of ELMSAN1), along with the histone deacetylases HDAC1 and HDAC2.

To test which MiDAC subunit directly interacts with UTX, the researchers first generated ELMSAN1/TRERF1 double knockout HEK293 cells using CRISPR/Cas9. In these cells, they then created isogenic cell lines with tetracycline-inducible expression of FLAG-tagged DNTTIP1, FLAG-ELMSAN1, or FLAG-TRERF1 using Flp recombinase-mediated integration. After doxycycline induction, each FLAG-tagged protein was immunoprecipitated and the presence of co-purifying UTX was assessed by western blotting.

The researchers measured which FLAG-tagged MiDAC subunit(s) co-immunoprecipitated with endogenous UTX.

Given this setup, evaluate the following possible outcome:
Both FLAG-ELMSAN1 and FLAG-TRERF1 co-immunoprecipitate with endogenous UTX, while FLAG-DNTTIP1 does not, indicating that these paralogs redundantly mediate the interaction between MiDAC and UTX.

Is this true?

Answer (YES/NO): NO